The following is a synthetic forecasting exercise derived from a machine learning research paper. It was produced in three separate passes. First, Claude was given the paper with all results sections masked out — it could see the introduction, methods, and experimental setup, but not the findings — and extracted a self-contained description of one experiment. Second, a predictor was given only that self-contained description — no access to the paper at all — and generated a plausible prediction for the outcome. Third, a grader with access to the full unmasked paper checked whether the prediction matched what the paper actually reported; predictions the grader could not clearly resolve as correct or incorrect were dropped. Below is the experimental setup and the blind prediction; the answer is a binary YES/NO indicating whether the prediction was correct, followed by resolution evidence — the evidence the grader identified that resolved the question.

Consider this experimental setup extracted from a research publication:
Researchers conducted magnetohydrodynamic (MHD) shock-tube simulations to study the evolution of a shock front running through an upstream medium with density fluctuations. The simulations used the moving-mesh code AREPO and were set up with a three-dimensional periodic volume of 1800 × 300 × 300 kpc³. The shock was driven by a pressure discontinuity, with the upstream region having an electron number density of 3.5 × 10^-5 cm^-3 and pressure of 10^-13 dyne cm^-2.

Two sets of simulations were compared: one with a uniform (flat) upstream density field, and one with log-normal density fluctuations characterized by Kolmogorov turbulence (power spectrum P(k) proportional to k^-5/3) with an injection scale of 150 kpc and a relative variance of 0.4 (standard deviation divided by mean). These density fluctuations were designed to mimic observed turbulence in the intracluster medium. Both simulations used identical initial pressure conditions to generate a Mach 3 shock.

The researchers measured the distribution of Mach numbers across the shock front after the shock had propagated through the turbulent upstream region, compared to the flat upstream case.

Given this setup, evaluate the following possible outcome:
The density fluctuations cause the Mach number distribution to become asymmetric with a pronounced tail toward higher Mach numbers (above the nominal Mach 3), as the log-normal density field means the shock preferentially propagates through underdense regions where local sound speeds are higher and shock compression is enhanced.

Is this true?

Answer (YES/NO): NO